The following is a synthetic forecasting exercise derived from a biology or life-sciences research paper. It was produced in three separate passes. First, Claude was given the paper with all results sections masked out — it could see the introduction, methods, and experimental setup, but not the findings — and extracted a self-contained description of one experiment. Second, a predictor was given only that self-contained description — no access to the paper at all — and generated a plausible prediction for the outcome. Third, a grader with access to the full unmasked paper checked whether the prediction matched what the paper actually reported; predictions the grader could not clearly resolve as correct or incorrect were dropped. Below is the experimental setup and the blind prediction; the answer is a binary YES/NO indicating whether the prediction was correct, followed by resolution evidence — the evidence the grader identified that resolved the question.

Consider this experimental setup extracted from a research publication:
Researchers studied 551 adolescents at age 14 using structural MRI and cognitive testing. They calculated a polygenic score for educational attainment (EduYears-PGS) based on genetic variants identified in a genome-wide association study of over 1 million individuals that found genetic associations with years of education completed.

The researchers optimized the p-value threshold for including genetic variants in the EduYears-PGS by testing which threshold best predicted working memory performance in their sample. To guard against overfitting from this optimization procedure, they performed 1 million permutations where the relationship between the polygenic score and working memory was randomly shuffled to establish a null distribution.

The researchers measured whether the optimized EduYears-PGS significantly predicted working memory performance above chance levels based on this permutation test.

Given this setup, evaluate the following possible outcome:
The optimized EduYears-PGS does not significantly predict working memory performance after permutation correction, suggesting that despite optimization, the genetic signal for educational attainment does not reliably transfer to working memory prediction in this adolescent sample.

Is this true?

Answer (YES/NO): NO